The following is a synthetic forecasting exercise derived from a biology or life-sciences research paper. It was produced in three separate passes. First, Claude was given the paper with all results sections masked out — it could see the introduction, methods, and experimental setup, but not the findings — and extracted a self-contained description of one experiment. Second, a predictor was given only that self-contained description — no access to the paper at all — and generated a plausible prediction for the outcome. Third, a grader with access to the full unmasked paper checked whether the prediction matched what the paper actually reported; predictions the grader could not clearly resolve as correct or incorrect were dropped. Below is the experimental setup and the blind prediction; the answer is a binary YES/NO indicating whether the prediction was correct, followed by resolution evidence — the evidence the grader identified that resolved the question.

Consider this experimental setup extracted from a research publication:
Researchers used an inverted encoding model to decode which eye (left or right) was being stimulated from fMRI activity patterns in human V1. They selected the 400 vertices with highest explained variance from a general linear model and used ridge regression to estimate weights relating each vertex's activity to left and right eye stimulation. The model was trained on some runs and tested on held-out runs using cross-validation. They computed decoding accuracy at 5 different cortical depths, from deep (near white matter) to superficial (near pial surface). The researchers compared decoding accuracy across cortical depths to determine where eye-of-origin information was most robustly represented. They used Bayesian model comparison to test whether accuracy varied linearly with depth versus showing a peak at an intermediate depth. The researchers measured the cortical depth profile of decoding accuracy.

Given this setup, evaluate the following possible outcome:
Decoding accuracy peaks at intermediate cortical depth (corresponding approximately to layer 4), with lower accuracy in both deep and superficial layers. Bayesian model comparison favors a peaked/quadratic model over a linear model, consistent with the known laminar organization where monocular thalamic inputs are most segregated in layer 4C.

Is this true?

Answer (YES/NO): YES